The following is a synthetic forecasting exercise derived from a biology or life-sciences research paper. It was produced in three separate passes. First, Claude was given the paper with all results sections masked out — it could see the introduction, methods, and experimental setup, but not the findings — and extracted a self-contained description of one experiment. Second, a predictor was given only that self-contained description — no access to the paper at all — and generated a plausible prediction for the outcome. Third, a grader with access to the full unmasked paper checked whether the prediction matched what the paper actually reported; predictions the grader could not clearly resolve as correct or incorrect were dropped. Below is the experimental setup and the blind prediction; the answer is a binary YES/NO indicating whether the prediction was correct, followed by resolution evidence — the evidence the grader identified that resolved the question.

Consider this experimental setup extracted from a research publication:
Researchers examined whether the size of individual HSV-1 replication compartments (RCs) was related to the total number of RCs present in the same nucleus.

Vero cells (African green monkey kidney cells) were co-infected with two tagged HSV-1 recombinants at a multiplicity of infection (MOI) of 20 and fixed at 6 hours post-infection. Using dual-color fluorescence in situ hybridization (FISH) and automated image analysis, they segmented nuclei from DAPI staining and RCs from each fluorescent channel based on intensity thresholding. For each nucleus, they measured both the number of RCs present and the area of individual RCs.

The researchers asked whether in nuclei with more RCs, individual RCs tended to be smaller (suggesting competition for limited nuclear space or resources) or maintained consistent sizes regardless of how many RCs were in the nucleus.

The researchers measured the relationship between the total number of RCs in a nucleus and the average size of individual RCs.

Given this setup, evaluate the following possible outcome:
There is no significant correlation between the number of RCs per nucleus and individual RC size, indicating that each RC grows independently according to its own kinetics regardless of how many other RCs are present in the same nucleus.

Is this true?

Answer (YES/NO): YES